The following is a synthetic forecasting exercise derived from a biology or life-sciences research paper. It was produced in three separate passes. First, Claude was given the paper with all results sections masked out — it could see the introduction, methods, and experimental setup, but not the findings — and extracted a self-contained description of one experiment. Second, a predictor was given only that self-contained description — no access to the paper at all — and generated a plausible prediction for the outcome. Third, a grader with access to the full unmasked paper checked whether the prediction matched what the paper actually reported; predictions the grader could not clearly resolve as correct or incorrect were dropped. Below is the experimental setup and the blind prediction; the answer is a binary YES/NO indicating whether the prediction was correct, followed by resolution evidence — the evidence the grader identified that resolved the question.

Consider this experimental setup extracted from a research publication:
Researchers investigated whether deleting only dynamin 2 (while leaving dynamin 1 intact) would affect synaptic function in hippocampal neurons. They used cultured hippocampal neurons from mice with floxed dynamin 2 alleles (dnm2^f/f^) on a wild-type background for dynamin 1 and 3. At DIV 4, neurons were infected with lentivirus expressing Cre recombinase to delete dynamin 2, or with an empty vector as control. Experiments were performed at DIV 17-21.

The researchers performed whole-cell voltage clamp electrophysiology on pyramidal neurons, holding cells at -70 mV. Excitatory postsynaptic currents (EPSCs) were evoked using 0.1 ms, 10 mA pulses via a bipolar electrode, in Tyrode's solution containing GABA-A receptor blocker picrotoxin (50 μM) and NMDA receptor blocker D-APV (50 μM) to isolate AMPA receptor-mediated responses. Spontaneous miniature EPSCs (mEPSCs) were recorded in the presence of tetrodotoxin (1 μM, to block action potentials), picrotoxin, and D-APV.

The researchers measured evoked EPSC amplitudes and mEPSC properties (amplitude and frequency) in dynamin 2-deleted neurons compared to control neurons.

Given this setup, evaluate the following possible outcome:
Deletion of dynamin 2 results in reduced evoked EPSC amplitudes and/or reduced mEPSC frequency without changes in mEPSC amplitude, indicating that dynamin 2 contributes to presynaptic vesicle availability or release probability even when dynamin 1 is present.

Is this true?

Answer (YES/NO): NO